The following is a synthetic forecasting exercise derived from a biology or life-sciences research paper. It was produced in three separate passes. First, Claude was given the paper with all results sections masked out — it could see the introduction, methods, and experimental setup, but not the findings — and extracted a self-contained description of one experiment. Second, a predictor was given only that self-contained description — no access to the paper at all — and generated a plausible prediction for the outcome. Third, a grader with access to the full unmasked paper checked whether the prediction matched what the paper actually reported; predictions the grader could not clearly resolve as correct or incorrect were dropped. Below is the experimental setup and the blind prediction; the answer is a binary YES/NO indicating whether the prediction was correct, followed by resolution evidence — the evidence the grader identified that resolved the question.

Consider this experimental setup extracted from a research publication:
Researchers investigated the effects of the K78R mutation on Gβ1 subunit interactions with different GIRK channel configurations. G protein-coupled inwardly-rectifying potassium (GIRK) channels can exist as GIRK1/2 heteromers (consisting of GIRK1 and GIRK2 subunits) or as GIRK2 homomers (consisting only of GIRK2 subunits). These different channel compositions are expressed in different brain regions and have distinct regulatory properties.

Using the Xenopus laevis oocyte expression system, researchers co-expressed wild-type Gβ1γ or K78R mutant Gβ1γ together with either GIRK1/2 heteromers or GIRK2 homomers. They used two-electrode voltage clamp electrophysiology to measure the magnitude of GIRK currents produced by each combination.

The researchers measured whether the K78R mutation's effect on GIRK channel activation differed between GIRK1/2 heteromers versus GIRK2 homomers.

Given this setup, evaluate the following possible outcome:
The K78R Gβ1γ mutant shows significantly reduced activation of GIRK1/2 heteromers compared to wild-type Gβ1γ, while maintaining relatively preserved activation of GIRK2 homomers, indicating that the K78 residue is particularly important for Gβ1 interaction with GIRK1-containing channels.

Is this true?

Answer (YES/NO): NO